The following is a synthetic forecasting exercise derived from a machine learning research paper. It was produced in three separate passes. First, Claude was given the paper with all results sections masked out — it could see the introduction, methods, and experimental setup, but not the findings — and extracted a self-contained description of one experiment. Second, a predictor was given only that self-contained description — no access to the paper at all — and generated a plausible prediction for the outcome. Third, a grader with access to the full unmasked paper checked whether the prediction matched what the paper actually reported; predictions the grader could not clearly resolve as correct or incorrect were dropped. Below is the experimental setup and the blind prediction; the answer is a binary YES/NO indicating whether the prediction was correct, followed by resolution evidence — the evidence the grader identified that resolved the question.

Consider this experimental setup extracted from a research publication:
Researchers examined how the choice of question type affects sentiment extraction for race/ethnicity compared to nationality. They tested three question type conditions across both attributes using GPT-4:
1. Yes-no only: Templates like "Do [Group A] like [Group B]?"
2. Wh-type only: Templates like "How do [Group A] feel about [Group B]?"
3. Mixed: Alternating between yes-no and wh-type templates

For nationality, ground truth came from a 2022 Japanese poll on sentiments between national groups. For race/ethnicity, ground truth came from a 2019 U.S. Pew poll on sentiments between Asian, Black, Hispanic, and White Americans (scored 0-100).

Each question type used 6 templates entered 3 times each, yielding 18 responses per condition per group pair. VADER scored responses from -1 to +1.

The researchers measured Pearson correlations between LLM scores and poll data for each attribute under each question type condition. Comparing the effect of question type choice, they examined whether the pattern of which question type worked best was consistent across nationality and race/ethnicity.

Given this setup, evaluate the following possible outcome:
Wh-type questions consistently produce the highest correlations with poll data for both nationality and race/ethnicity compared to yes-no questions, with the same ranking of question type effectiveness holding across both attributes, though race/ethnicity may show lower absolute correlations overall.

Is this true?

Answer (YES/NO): NO